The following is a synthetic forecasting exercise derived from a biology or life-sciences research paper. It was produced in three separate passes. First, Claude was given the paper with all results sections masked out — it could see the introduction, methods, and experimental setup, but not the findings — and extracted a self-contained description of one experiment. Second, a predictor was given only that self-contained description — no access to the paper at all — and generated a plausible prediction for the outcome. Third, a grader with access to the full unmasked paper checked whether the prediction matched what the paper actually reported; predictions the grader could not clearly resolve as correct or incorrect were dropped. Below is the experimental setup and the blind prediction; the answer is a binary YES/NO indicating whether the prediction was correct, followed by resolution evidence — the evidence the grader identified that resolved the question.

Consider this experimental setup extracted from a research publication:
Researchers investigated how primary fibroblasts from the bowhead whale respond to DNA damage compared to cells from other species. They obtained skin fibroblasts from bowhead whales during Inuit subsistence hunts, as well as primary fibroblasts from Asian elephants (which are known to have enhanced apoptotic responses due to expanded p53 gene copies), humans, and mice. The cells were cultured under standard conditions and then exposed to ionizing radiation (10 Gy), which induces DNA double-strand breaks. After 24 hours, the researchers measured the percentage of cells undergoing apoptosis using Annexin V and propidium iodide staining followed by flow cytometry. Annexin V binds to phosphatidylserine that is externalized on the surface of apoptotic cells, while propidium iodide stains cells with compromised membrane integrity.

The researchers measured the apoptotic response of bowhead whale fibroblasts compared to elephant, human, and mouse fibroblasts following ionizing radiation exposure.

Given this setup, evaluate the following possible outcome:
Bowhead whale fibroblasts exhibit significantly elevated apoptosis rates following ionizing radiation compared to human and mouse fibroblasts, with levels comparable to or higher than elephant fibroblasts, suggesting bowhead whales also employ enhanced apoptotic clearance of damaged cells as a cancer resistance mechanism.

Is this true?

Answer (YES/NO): NO